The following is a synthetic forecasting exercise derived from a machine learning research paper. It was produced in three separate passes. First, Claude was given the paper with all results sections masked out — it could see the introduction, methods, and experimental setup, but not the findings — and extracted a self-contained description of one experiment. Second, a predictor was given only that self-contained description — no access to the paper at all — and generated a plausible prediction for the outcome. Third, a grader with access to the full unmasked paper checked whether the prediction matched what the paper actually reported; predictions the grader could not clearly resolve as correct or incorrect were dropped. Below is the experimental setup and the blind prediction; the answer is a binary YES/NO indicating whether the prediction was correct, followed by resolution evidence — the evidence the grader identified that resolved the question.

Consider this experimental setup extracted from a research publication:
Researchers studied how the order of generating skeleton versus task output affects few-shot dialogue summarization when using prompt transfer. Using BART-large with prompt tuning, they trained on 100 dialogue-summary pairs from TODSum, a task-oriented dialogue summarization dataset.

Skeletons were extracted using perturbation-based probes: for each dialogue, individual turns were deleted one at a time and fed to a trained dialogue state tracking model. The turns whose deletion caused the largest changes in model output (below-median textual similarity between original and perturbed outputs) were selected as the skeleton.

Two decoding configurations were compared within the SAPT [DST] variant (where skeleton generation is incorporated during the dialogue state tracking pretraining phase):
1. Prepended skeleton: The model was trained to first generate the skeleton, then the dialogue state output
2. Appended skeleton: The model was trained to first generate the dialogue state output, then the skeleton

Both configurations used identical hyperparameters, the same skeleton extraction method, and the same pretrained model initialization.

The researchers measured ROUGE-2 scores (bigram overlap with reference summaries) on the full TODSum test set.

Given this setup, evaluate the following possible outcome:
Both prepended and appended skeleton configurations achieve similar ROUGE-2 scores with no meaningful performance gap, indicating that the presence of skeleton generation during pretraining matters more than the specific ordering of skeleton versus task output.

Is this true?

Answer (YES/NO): NO